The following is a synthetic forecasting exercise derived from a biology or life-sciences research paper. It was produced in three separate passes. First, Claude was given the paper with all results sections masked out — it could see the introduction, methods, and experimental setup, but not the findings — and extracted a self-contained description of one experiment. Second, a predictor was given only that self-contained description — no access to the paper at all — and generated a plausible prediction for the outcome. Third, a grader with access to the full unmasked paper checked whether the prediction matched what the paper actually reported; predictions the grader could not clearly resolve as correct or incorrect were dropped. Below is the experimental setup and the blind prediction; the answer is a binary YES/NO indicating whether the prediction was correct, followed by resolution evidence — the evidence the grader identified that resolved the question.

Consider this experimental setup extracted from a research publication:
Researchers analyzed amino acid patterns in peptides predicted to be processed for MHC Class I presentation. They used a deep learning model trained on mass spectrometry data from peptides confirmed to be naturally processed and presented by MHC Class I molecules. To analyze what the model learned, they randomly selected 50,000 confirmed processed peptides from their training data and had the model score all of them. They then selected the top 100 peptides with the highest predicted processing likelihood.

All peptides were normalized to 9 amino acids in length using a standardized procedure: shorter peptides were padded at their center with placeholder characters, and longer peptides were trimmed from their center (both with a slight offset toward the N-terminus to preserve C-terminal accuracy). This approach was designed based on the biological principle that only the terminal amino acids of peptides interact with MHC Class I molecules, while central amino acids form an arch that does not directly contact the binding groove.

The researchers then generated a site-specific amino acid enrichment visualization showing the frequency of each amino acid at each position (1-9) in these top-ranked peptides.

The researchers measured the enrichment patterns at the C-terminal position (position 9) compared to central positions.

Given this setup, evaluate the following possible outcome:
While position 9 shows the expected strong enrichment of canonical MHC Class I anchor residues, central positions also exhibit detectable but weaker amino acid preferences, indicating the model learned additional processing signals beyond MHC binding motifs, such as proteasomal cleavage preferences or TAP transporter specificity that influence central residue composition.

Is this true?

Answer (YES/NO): YES